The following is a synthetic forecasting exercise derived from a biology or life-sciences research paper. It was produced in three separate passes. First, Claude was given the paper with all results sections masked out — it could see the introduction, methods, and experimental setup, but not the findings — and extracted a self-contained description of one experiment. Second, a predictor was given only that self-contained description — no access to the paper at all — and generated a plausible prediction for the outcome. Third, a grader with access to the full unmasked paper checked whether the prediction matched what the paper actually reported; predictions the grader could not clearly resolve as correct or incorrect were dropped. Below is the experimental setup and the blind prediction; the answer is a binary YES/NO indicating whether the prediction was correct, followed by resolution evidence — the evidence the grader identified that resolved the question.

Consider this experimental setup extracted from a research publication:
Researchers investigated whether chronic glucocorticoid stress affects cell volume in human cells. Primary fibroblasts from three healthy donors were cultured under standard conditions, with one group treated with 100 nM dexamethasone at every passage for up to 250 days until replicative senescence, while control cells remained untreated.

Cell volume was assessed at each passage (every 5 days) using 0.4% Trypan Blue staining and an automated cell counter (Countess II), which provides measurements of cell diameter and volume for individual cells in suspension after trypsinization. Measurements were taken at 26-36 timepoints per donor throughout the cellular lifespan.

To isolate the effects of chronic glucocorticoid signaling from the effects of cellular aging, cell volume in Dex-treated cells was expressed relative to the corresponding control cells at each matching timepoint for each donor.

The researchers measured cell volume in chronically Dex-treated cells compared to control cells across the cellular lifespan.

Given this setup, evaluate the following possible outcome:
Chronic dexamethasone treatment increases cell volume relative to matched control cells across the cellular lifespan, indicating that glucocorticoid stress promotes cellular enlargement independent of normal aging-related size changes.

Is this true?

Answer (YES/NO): NO